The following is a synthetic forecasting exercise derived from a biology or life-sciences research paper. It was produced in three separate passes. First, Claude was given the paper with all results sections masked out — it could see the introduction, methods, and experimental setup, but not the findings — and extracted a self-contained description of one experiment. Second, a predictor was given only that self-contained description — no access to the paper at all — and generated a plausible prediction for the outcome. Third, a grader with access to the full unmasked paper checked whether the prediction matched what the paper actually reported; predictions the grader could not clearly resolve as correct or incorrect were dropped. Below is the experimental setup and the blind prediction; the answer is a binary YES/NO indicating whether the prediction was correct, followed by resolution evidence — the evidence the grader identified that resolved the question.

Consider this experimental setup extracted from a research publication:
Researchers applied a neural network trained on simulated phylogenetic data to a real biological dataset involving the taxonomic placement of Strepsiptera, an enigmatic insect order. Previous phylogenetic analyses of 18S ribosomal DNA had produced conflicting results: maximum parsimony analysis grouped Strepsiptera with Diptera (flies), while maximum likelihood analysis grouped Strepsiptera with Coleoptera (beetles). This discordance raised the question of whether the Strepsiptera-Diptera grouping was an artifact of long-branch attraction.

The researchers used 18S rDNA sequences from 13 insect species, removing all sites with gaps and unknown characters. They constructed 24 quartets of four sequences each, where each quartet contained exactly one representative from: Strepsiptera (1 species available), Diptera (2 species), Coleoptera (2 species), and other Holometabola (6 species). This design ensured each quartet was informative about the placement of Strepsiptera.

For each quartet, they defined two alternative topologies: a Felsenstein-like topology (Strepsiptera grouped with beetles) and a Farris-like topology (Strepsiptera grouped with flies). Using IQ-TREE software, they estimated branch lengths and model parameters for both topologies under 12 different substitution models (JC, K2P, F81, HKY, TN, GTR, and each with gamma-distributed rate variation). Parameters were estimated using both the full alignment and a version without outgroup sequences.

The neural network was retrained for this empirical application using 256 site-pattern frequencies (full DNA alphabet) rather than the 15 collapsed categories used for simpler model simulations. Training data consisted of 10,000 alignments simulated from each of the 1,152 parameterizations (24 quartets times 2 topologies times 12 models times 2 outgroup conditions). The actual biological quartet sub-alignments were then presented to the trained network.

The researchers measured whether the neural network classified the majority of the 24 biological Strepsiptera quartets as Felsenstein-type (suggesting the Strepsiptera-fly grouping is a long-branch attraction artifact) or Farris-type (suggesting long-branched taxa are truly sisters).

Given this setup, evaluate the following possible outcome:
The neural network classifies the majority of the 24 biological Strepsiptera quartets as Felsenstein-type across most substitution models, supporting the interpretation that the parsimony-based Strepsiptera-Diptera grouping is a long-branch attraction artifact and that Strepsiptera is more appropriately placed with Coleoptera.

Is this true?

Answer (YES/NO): YES